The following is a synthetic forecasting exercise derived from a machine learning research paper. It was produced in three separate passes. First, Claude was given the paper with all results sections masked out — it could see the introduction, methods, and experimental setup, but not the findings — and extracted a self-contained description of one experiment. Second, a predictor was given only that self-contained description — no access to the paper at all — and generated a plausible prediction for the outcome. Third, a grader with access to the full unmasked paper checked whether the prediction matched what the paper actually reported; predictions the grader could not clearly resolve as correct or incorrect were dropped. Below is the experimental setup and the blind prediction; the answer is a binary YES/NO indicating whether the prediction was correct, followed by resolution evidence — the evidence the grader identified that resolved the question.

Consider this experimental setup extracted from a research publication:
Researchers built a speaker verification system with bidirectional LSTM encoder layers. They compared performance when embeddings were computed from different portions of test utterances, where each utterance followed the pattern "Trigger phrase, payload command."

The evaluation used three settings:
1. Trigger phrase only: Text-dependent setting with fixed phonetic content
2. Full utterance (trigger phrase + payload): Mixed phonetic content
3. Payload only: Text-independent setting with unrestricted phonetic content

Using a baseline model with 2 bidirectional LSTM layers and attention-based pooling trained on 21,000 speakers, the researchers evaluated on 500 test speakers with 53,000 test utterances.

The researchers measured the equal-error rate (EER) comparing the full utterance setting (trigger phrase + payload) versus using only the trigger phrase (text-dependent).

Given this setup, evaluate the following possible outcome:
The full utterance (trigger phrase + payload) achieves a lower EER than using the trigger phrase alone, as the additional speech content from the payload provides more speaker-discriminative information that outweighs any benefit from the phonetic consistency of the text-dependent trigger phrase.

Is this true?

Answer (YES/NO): YES